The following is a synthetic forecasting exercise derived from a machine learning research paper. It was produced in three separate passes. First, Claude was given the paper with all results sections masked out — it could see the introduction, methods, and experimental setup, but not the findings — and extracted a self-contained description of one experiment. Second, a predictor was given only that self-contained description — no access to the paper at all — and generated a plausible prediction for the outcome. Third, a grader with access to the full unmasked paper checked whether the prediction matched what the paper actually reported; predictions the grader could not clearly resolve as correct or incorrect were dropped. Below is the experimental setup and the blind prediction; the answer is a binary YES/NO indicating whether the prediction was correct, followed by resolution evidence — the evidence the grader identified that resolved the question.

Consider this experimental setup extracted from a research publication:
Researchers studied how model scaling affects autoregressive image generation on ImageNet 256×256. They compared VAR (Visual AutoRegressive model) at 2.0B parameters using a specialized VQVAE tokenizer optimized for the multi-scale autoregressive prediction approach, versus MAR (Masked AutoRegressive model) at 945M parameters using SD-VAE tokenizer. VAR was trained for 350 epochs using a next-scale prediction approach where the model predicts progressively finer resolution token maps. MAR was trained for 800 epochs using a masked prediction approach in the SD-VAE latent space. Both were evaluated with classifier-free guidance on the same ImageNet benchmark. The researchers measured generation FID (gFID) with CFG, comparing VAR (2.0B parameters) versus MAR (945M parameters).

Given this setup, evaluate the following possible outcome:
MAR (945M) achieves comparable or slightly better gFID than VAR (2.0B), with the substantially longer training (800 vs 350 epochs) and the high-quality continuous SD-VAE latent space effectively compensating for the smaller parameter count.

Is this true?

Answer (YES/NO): YES